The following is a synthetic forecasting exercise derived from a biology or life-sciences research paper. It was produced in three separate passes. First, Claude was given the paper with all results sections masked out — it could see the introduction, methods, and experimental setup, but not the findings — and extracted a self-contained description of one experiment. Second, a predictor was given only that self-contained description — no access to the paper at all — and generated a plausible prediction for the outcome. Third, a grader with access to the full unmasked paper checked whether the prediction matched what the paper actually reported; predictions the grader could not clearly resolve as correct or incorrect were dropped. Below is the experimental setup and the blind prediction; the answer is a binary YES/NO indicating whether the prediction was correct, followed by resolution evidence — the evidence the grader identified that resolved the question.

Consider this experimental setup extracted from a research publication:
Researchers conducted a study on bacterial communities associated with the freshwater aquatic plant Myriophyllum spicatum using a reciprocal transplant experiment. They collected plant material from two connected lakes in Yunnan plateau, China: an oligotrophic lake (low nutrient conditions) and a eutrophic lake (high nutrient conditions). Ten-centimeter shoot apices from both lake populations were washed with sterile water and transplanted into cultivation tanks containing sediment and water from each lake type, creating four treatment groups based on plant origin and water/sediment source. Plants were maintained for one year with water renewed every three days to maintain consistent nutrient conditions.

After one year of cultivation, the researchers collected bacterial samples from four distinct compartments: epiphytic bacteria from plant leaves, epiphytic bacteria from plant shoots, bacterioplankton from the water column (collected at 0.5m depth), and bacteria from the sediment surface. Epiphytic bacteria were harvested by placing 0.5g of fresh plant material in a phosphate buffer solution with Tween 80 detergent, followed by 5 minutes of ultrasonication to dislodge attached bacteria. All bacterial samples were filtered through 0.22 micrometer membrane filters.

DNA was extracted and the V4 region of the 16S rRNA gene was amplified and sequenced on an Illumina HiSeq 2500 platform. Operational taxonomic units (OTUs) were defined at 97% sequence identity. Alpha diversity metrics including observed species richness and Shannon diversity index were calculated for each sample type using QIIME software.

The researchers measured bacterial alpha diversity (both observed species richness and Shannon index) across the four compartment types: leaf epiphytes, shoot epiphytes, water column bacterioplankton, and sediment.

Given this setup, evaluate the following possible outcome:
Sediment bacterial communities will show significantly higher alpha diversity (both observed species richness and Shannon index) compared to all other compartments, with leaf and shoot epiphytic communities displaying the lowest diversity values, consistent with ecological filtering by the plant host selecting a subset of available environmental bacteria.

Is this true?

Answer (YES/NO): NO